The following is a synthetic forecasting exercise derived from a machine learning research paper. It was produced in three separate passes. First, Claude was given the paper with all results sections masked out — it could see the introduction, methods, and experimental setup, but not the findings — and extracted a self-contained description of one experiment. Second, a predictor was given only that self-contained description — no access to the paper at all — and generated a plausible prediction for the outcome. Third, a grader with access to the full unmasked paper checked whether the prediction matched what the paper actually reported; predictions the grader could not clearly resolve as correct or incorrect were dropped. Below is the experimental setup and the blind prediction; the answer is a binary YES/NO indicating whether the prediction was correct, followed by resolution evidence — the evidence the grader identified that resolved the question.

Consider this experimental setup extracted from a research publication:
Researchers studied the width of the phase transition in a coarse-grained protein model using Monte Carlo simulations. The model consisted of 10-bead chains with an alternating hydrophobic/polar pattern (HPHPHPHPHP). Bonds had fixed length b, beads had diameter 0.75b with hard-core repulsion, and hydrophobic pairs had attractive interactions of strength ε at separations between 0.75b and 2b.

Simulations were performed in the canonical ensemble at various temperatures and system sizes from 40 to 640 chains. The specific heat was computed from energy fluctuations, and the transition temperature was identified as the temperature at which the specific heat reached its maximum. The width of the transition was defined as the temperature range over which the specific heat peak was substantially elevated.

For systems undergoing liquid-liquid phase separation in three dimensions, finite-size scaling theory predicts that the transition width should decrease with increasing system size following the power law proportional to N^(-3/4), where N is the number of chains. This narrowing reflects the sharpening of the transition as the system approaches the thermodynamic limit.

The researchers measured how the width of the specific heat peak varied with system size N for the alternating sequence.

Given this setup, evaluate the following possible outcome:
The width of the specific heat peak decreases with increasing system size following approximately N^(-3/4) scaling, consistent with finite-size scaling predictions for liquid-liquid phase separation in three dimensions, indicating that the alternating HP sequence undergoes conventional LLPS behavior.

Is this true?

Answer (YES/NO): YES